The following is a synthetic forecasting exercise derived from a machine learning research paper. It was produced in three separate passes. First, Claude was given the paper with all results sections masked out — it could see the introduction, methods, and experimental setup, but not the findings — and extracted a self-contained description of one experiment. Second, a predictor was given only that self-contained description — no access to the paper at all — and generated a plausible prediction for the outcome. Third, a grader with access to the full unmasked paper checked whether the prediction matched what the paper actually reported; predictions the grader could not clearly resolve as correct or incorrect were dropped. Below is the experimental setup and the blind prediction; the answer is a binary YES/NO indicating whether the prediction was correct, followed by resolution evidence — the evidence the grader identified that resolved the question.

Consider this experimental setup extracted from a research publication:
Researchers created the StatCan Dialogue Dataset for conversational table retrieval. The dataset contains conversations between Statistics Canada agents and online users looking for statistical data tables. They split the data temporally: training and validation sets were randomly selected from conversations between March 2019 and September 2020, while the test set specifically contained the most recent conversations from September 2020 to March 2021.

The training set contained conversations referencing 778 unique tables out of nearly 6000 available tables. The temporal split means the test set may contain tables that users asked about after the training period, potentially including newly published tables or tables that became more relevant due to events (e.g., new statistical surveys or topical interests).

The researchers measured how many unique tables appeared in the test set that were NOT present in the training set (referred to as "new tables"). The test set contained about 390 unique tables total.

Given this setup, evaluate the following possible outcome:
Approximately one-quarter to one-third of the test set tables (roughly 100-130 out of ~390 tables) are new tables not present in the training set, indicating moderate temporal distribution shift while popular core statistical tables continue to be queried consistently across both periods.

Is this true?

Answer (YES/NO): NO